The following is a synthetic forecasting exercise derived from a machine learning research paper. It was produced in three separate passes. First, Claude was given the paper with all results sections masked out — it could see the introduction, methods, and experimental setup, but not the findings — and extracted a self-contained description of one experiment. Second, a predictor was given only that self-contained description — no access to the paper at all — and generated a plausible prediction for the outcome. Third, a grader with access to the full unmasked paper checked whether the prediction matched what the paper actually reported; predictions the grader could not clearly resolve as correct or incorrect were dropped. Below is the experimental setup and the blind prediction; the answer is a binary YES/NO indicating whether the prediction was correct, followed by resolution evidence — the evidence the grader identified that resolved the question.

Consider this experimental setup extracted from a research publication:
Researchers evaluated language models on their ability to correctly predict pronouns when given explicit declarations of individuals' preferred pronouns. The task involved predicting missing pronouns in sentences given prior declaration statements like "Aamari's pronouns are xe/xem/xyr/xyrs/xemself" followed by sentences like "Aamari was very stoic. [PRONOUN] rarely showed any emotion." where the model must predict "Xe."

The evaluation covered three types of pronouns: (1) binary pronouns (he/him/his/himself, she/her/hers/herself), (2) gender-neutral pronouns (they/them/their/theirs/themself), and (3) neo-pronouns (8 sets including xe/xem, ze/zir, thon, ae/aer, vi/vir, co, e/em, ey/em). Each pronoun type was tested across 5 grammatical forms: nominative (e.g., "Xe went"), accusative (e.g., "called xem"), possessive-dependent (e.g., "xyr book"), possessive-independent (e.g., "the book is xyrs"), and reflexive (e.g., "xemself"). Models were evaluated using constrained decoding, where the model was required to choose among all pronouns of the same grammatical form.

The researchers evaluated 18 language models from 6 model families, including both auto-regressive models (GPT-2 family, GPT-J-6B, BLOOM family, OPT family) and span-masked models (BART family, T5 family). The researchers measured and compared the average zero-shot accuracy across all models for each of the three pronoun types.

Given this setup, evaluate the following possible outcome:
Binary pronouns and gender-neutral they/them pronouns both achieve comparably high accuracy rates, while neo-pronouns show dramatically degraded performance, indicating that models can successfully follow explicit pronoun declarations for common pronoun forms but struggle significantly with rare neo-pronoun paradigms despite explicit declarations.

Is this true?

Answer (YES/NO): NO